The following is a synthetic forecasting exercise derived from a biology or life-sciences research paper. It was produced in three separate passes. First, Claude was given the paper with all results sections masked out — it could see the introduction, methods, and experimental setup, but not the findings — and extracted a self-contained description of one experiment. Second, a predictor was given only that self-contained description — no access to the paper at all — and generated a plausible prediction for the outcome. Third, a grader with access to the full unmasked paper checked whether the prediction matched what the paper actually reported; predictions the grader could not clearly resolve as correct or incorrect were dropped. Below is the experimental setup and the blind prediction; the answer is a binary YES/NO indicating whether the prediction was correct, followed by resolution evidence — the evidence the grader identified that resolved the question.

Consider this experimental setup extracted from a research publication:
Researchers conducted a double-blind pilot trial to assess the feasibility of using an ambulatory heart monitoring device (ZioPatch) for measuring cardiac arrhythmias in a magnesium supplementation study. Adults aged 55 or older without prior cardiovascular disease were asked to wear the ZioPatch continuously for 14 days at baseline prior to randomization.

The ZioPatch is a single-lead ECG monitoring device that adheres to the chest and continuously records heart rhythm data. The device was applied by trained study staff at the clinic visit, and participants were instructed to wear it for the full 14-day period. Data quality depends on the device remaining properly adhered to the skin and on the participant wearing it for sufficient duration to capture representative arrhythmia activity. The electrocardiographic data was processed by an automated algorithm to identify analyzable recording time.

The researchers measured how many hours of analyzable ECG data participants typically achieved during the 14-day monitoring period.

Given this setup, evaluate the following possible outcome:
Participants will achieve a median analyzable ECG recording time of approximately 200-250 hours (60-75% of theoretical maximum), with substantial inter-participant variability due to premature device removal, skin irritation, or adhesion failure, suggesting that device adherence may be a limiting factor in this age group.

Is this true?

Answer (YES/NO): NO